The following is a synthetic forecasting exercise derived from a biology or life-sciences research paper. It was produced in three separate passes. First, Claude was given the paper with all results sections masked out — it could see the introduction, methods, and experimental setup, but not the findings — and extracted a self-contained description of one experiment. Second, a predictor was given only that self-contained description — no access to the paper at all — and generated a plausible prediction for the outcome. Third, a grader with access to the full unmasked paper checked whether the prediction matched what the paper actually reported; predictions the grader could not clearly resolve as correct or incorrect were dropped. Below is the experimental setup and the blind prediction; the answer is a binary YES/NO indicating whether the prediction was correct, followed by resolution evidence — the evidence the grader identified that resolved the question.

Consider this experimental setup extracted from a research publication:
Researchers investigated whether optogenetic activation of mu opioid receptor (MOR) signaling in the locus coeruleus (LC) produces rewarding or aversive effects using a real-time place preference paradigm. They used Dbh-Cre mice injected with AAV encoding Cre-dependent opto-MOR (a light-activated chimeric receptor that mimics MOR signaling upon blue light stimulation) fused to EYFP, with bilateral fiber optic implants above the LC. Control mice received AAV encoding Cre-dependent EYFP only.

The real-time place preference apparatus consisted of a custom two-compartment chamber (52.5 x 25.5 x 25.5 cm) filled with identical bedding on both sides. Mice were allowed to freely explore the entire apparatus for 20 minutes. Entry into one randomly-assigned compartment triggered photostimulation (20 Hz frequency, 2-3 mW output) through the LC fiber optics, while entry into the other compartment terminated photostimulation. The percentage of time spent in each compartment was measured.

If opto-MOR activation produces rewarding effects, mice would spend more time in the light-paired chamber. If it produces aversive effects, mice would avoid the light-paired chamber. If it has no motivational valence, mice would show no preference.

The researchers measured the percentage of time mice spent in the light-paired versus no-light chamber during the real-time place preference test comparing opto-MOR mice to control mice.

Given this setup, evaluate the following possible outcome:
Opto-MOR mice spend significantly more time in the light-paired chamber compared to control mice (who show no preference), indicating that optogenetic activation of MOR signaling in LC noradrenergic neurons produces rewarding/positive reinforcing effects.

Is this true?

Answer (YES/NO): NO